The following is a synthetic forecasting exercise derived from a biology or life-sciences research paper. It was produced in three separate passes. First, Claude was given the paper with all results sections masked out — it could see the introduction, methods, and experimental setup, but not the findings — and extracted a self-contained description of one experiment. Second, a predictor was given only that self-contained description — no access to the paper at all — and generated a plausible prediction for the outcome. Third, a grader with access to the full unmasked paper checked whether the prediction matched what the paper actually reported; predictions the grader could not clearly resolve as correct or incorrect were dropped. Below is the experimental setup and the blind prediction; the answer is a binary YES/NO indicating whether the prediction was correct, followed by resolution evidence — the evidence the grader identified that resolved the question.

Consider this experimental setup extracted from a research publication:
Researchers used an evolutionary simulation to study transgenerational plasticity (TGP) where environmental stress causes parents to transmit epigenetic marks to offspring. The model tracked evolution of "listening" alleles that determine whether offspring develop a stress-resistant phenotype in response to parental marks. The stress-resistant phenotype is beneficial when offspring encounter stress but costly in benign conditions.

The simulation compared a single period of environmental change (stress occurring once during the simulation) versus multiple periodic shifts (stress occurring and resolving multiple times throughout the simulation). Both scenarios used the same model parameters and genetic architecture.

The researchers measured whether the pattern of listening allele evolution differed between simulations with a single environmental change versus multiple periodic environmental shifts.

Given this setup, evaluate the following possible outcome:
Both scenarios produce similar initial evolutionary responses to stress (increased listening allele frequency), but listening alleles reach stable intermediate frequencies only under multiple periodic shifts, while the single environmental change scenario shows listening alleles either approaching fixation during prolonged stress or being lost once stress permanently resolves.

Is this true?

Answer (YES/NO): NO